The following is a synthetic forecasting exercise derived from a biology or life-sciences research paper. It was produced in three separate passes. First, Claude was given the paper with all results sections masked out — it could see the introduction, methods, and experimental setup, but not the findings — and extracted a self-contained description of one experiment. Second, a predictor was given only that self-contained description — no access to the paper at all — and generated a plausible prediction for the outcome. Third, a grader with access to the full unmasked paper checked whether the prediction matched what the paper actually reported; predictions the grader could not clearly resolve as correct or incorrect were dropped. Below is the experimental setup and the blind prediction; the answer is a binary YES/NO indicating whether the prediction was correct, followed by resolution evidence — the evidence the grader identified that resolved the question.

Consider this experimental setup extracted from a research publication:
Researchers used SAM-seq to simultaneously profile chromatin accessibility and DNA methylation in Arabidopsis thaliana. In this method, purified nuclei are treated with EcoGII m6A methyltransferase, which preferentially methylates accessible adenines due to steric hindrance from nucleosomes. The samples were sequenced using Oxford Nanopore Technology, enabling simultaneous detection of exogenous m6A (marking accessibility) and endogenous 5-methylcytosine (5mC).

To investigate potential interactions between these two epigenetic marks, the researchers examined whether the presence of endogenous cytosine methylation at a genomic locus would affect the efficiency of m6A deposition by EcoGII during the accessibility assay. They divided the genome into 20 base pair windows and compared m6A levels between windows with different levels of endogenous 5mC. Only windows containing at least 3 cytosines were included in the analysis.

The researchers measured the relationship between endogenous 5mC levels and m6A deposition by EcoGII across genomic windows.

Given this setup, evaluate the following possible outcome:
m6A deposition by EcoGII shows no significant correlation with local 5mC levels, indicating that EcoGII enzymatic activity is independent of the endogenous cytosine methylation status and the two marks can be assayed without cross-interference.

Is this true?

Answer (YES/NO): YES